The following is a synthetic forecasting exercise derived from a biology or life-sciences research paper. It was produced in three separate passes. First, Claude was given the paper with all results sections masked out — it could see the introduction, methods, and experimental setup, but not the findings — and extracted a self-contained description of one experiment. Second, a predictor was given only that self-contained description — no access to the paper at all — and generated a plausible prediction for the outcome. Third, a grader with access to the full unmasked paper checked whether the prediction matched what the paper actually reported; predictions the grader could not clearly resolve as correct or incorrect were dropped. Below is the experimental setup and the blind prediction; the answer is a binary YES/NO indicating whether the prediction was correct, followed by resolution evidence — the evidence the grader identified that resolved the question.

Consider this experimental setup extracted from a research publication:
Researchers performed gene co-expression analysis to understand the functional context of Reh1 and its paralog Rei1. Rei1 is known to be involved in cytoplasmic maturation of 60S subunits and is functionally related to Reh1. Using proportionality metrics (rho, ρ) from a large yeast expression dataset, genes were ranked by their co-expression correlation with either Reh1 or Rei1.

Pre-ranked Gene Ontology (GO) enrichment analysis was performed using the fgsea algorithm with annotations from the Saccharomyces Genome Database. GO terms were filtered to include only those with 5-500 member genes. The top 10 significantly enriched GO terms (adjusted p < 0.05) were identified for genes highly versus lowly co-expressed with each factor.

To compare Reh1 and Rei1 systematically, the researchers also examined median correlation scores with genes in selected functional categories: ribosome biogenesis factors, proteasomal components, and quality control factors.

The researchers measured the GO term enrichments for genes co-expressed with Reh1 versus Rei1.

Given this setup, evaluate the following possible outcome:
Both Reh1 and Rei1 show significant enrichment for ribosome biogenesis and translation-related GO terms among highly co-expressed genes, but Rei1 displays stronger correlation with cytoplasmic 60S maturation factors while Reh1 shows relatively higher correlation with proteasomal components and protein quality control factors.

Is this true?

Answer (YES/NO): NO